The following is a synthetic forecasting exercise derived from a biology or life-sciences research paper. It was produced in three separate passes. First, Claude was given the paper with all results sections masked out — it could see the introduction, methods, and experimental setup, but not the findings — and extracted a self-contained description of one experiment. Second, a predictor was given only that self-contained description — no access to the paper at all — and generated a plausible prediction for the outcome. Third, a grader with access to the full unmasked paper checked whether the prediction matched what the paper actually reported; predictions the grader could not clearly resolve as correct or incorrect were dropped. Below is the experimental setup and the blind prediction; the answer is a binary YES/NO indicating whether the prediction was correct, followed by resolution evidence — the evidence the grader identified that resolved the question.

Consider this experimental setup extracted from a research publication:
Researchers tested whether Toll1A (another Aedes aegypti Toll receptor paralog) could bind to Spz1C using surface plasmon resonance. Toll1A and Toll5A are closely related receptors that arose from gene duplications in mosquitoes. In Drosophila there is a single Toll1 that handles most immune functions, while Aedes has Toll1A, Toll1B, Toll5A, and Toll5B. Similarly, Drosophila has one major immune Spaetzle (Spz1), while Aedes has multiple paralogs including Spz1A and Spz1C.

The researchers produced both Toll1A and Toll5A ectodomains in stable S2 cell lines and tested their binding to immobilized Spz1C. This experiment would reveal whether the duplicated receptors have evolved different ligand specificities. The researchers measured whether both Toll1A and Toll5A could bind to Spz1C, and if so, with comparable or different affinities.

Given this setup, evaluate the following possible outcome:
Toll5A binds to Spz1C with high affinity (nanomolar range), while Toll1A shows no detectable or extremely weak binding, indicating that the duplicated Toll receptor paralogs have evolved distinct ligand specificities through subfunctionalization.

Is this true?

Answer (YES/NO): NO